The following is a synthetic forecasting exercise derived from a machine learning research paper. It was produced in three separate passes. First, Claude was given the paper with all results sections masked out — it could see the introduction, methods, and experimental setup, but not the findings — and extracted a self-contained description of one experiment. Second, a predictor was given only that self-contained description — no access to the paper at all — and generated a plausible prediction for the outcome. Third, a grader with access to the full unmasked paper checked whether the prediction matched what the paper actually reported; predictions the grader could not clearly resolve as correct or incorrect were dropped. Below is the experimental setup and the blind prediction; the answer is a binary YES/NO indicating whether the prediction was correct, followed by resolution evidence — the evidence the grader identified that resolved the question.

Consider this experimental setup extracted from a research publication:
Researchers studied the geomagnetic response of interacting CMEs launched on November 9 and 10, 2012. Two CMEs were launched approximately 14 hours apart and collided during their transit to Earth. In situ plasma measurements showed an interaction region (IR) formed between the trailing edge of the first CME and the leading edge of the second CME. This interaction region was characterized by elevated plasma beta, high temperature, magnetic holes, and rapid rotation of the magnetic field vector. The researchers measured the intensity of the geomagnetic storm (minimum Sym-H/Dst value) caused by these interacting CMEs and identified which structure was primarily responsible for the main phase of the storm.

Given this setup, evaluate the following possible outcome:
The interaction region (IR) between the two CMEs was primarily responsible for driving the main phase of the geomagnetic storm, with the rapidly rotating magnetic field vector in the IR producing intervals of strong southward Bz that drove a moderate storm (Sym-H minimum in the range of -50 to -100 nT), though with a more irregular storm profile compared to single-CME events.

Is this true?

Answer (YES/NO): NO